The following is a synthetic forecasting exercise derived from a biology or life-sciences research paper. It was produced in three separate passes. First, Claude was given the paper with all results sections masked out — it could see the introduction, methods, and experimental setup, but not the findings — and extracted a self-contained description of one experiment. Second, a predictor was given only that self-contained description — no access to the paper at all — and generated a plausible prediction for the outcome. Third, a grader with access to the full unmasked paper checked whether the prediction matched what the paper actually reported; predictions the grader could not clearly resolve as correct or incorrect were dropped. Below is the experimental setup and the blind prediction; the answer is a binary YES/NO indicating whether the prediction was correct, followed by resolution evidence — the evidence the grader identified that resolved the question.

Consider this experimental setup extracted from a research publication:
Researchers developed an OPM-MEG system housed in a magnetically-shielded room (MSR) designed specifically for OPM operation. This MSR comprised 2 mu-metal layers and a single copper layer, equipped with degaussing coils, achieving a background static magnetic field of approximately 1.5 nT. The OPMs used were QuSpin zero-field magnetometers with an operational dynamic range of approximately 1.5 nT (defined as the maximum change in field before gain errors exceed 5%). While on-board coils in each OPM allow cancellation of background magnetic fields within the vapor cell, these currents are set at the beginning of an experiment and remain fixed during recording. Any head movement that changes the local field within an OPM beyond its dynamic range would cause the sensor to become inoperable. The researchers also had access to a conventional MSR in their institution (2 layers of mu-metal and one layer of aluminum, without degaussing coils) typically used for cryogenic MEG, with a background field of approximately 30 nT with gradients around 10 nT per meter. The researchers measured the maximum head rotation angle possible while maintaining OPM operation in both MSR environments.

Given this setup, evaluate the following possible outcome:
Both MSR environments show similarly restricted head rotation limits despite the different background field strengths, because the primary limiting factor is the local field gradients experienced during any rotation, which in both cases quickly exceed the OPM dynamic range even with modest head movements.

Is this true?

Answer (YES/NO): NO